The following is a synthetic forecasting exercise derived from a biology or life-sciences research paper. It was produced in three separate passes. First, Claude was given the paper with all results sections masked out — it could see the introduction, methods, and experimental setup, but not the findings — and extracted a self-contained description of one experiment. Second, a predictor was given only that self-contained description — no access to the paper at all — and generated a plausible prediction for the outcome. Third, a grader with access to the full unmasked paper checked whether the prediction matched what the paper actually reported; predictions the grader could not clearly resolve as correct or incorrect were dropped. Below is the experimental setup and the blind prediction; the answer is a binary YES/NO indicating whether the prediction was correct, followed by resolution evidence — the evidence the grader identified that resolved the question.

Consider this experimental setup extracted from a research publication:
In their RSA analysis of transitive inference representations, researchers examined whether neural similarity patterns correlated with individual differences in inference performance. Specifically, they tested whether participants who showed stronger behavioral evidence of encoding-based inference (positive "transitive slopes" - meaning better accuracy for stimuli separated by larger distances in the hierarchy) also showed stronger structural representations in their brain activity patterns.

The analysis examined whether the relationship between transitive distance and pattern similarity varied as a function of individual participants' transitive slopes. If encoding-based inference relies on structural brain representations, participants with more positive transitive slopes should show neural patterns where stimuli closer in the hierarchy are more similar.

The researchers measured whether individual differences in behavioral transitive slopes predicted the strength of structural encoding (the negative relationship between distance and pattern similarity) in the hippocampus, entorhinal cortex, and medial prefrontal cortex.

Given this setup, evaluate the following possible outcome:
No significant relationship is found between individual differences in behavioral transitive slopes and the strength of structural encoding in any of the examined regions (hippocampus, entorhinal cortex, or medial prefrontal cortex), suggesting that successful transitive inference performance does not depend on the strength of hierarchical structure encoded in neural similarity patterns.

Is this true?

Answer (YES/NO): NO